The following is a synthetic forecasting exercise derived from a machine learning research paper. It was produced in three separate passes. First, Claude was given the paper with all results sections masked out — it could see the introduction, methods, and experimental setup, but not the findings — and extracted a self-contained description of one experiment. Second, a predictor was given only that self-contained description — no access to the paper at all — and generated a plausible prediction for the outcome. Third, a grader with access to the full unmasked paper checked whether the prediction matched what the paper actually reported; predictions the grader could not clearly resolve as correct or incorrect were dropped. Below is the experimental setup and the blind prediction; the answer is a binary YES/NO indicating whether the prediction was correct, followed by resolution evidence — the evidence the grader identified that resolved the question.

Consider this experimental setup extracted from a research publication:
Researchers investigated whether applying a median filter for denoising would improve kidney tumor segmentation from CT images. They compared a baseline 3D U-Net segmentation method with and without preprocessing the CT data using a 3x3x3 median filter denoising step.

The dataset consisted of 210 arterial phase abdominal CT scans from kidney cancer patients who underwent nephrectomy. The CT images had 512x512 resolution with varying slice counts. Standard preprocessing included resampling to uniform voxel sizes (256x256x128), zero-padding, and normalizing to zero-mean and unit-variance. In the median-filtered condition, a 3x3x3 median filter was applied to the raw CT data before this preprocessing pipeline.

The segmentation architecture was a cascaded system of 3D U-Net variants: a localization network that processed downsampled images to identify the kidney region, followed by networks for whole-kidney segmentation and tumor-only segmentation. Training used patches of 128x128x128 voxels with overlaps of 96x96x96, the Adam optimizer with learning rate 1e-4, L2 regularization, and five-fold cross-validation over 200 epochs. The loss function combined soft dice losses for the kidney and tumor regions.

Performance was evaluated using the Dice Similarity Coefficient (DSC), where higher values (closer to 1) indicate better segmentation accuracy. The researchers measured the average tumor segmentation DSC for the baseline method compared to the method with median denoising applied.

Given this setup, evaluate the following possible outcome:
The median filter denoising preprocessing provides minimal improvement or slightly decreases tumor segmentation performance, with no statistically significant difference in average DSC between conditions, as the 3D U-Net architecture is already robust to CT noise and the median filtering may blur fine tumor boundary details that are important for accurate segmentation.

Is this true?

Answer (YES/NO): NO